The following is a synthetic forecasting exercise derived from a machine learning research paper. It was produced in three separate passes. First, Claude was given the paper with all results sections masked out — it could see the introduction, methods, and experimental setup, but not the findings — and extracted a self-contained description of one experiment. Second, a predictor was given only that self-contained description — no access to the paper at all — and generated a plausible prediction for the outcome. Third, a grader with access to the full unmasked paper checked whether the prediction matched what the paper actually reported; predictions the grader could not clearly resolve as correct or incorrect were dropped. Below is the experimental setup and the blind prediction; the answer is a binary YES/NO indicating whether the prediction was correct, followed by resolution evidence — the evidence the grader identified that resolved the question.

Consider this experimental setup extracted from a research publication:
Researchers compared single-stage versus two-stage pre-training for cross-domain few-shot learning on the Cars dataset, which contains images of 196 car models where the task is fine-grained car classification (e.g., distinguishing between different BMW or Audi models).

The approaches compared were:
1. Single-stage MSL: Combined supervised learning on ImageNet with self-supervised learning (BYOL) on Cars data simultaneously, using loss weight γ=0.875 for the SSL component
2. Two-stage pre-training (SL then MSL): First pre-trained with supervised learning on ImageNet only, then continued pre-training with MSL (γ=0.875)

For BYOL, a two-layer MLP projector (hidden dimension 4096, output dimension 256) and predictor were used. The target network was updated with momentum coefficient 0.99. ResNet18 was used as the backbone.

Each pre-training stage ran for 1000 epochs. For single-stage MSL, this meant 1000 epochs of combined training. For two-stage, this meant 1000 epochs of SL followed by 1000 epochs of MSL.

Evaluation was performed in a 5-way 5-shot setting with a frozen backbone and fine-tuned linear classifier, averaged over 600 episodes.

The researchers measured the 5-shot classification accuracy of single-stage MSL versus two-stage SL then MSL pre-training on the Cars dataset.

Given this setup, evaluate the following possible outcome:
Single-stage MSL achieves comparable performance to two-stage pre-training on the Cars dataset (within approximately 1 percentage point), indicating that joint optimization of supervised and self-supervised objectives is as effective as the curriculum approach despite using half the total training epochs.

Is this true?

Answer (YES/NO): NO